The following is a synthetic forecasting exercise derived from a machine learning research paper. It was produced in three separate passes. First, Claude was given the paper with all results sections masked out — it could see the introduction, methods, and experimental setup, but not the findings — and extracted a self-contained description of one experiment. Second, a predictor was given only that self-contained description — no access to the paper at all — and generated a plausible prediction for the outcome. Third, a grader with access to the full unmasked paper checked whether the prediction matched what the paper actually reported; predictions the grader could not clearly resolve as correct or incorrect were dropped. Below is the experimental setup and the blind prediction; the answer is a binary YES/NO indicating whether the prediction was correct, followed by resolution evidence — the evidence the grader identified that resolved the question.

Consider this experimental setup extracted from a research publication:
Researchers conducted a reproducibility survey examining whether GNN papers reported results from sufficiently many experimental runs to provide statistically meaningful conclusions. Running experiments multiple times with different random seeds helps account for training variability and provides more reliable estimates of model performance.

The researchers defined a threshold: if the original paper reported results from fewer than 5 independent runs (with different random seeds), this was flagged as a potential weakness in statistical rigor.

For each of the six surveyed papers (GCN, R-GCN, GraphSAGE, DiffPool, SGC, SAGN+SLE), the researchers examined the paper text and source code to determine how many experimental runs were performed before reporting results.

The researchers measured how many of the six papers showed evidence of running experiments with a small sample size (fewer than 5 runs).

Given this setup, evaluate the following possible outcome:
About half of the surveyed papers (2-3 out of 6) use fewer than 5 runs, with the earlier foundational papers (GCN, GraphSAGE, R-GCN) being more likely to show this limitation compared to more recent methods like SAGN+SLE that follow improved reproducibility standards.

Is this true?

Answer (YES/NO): NO